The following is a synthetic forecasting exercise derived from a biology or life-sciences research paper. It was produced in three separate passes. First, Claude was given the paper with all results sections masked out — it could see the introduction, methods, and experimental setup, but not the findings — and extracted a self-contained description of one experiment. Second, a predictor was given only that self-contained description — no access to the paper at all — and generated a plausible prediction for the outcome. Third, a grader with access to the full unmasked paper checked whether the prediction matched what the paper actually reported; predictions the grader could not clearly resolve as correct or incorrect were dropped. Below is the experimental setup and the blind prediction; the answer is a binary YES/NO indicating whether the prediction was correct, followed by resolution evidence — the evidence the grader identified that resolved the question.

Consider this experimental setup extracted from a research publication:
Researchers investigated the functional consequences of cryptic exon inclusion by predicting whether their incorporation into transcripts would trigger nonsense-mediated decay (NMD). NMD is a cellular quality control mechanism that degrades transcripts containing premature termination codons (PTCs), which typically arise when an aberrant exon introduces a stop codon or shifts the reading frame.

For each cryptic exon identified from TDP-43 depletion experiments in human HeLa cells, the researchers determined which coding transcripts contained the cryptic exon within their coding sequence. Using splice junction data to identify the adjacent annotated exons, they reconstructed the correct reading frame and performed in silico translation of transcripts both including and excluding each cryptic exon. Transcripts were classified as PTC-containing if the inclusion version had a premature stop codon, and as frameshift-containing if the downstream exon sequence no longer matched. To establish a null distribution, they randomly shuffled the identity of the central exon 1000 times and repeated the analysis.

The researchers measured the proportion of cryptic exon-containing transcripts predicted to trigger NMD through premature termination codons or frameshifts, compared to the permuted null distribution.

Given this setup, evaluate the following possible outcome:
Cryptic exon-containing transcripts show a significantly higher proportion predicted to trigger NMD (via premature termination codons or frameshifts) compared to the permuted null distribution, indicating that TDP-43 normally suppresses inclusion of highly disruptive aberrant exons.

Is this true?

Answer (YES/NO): NO